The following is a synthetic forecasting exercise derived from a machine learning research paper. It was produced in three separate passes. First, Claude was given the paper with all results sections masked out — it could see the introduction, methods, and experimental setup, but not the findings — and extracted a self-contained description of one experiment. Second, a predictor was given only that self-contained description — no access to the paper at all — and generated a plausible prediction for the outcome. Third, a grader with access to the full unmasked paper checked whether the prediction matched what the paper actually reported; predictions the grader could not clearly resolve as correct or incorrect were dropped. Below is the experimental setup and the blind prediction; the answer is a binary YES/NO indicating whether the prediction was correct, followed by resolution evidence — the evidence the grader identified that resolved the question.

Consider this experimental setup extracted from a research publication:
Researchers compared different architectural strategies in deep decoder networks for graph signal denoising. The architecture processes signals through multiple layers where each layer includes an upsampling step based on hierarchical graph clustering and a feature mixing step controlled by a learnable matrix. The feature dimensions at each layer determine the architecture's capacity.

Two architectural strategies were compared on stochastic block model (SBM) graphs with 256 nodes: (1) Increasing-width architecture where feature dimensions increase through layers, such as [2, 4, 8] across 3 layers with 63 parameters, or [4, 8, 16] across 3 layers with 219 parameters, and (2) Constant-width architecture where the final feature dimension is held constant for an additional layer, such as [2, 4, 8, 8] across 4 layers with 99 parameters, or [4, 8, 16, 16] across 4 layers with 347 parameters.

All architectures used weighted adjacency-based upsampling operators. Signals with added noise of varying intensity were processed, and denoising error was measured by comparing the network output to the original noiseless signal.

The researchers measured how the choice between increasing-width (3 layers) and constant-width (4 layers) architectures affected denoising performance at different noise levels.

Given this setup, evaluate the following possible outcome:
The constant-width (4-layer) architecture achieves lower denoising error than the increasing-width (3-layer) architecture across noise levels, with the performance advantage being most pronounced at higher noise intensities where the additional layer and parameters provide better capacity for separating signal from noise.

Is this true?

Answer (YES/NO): NO